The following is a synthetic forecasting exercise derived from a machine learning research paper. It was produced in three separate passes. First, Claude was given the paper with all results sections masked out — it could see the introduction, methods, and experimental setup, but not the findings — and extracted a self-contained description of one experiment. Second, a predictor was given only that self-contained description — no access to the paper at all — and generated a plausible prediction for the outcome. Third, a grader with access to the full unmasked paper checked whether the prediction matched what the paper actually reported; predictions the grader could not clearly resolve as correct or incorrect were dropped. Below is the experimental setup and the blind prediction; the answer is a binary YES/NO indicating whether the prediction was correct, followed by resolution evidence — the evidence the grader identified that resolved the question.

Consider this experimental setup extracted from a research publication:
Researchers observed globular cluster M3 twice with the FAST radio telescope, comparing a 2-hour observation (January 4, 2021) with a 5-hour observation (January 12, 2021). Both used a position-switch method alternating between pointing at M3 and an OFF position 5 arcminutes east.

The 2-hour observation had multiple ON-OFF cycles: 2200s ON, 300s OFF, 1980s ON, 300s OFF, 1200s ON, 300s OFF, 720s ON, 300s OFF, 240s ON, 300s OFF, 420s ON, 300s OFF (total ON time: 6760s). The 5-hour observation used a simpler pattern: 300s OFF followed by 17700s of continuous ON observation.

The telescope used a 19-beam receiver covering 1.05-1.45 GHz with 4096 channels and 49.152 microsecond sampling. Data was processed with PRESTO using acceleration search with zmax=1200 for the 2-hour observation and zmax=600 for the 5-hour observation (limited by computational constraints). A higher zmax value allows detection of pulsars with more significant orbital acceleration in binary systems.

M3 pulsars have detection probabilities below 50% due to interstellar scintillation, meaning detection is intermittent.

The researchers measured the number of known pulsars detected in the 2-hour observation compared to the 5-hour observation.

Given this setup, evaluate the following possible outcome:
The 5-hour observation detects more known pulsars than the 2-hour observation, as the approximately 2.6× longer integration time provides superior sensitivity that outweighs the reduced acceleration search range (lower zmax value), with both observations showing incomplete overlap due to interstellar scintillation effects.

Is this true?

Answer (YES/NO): YES